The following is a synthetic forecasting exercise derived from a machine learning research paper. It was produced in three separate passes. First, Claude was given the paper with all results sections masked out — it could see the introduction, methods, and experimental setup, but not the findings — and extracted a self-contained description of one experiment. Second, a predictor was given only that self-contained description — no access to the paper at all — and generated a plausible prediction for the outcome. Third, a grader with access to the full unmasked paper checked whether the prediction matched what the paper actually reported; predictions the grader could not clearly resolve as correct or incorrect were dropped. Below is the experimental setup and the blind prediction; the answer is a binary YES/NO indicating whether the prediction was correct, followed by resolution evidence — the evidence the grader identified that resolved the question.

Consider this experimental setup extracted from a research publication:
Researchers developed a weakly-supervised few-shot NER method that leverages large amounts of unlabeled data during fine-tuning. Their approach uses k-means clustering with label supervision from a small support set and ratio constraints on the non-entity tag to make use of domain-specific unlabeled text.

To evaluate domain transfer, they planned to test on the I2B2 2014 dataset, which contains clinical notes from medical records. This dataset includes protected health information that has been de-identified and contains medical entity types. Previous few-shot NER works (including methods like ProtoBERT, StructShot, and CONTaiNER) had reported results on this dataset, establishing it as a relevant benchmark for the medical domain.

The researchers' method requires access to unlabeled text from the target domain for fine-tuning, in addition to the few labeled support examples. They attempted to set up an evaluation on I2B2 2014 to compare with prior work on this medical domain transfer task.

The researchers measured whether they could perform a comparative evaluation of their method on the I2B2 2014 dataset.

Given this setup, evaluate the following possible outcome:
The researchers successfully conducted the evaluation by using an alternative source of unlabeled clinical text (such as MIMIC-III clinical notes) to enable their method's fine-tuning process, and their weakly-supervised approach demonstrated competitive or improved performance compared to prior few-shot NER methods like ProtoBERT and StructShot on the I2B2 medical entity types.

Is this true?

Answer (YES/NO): NO